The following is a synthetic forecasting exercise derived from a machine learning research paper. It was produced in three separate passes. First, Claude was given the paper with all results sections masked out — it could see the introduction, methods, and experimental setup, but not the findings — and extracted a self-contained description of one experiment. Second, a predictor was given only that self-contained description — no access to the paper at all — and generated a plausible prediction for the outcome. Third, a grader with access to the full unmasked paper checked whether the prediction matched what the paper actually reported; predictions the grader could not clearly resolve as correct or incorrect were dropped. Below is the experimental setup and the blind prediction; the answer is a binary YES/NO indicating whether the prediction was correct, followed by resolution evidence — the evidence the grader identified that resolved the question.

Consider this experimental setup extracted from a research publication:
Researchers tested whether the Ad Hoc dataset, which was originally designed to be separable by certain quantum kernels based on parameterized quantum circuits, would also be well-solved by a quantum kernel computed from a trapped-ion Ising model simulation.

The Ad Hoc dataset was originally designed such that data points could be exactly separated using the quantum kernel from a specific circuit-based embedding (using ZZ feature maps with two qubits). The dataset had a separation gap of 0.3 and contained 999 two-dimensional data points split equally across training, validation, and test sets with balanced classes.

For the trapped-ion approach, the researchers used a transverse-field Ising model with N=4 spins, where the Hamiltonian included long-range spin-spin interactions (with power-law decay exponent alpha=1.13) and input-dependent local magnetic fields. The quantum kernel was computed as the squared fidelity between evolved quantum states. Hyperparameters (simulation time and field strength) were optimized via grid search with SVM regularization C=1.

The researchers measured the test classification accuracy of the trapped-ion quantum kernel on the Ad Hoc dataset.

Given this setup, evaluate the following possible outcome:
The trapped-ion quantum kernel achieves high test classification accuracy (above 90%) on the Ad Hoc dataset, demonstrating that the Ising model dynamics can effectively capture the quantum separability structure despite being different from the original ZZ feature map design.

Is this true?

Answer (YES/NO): NO